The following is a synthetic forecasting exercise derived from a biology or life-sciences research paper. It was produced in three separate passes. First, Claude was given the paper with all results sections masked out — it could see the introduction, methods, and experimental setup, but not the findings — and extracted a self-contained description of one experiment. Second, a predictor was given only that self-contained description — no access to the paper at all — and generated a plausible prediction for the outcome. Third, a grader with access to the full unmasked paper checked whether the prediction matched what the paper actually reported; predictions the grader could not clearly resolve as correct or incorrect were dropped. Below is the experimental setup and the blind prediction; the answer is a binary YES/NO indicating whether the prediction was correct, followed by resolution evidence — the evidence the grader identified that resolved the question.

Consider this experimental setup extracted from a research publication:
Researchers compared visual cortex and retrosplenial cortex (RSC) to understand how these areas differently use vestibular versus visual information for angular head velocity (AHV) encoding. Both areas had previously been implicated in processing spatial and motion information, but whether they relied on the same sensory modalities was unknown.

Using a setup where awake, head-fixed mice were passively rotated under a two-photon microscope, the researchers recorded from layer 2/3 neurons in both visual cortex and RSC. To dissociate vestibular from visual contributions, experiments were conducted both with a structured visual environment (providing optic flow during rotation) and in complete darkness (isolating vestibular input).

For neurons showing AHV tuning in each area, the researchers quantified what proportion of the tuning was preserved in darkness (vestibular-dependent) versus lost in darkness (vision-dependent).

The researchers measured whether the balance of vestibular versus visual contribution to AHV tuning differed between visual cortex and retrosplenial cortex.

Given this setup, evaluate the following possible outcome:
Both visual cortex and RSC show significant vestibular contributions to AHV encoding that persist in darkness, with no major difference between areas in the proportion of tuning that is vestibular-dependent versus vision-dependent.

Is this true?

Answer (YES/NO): NO